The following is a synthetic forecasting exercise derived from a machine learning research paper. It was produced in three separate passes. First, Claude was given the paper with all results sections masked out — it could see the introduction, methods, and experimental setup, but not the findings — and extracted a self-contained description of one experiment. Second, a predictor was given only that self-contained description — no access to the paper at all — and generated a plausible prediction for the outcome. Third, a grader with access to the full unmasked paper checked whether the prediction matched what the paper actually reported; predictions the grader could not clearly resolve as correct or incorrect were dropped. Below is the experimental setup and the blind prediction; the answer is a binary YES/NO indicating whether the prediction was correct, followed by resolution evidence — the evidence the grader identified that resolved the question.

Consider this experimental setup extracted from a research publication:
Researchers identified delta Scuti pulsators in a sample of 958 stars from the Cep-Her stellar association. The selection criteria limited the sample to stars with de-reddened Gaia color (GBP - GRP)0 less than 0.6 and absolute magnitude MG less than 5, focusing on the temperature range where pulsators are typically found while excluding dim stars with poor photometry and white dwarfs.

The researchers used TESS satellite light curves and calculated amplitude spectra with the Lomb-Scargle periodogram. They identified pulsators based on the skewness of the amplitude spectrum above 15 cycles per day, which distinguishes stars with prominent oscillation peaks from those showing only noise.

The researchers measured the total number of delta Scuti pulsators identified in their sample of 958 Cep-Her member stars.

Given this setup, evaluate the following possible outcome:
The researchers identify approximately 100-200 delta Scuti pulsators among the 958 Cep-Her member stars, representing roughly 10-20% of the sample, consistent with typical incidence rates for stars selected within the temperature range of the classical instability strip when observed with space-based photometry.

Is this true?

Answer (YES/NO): NO